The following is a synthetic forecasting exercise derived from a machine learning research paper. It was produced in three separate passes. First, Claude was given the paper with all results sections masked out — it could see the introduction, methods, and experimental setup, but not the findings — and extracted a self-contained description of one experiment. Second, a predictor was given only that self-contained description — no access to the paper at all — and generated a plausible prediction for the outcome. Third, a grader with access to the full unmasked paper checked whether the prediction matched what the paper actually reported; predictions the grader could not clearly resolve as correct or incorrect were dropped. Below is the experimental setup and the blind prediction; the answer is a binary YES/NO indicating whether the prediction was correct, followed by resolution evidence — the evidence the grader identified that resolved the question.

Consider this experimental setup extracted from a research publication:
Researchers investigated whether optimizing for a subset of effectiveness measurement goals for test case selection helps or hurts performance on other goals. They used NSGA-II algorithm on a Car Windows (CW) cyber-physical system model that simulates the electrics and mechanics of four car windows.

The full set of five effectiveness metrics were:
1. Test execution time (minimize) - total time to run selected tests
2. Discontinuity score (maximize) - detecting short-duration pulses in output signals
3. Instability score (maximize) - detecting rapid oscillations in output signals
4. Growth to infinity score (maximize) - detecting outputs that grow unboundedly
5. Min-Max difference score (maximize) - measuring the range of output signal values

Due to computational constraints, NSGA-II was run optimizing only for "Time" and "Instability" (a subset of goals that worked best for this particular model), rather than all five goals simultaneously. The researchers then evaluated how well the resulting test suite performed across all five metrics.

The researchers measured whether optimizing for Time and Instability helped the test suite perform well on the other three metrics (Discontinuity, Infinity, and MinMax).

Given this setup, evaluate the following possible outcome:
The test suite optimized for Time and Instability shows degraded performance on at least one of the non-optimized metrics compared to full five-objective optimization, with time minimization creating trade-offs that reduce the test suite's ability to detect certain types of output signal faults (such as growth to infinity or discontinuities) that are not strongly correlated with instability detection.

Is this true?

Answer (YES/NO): NO